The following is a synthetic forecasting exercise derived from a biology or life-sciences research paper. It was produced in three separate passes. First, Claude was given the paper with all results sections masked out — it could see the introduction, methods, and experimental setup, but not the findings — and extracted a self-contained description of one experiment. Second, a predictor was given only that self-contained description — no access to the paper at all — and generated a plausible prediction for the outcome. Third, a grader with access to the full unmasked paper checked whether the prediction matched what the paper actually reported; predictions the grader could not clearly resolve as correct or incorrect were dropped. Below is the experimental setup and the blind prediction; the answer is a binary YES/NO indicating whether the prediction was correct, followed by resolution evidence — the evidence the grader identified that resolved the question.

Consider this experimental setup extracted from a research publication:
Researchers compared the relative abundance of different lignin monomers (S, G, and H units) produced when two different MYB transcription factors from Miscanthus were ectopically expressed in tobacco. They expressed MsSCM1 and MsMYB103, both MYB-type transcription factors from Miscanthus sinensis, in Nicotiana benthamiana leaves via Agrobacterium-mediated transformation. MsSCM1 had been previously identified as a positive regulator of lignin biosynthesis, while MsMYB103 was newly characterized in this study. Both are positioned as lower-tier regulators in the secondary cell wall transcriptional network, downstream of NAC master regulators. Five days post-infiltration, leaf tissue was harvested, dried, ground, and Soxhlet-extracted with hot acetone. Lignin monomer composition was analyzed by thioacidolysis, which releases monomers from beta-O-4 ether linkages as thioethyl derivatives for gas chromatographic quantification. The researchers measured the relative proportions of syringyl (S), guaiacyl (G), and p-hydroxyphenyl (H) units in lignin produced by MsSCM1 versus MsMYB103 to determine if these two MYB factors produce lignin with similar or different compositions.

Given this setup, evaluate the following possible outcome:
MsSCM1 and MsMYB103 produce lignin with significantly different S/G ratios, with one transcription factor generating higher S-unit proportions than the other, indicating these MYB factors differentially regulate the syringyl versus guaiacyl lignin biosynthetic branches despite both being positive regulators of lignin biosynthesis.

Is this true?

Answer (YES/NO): YES